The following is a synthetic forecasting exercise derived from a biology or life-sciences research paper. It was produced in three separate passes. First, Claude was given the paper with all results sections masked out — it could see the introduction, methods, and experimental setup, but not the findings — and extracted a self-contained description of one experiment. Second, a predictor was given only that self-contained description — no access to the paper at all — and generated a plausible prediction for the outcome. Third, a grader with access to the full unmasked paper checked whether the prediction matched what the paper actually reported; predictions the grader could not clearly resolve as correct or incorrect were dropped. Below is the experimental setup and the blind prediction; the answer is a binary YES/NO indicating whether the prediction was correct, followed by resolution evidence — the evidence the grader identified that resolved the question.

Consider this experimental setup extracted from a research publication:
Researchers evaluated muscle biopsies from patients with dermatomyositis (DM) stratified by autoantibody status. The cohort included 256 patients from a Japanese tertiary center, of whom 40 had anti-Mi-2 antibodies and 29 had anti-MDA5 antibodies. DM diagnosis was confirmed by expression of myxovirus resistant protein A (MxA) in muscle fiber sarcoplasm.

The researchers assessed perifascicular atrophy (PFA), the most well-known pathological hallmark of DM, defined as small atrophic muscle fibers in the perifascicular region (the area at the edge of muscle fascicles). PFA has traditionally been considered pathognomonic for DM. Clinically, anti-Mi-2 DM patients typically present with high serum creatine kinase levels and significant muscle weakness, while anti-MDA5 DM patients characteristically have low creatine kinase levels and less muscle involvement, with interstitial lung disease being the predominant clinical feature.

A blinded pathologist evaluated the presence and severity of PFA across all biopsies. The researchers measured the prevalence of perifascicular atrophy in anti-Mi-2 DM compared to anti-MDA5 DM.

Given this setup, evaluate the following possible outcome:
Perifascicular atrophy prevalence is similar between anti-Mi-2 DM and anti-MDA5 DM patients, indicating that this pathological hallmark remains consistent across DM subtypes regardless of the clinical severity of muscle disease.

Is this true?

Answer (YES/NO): NO